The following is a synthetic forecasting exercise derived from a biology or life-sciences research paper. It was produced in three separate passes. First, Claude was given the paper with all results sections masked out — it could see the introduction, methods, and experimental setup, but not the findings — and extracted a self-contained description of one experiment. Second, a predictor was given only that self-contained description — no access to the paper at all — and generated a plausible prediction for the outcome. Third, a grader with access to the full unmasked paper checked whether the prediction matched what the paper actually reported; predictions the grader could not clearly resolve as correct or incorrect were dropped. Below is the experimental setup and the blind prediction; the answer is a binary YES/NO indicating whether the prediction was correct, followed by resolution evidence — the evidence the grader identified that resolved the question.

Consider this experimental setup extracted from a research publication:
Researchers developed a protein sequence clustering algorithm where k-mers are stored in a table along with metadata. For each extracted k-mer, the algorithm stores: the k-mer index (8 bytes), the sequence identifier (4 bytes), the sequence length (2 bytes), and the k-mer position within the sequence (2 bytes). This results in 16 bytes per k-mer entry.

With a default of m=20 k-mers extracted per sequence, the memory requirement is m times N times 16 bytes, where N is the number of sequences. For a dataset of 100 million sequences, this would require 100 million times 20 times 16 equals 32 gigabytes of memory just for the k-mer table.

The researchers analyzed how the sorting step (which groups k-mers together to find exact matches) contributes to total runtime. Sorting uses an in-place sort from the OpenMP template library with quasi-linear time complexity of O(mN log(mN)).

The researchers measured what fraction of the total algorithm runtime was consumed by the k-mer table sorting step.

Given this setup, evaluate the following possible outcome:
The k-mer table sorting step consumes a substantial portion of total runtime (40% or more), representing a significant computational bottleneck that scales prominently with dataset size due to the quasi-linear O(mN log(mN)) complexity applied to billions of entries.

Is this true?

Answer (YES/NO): NO